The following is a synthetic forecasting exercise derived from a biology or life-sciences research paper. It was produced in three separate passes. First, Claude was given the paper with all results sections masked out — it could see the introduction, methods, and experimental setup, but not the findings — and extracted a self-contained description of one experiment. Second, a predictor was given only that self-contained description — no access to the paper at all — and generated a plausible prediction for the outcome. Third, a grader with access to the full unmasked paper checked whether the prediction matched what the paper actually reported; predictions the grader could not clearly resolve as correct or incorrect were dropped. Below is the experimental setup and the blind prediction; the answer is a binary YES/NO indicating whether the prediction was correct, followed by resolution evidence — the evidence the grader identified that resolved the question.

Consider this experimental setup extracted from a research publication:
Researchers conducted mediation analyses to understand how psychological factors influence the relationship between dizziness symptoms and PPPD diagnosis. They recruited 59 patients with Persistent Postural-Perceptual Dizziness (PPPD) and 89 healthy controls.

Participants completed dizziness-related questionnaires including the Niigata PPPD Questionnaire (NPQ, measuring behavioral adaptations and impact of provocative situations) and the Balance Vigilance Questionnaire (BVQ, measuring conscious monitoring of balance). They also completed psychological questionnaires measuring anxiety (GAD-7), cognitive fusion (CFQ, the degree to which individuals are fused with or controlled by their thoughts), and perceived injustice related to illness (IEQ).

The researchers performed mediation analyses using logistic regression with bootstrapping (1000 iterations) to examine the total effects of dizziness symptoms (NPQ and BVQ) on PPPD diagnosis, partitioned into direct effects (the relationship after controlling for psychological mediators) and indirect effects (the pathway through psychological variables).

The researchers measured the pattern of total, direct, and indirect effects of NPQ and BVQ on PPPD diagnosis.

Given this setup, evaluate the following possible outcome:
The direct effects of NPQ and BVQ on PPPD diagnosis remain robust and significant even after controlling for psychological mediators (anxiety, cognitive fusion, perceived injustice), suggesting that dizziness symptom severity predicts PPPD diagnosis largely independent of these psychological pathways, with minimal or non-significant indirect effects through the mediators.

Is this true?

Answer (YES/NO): NO